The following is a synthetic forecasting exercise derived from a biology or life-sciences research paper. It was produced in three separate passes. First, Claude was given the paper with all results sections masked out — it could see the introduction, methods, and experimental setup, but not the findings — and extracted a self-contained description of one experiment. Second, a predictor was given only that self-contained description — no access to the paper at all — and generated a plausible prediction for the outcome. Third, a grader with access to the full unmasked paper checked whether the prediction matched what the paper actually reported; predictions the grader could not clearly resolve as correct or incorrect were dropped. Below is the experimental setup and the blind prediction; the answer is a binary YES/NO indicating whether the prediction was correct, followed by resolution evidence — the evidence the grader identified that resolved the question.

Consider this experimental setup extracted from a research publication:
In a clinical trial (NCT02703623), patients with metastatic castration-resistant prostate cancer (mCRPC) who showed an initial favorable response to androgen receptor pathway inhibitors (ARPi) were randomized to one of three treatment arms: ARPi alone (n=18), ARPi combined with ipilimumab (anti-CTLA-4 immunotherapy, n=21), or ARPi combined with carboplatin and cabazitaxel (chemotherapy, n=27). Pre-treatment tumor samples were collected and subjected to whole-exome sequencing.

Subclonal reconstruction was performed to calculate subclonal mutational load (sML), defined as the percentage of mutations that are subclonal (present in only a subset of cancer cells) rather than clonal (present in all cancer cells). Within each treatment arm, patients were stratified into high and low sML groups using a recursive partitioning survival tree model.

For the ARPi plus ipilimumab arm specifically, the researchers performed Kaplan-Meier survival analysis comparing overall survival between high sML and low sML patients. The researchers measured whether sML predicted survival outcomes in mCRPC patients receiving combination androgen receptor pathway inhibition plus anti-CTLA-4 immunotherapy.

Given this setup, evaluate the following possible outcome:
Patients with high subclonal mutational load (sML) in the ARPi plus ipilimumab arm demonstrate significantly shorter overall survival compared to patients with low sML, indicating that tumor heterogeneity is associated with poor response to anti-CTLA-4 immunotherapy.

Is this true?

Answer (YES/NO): NO